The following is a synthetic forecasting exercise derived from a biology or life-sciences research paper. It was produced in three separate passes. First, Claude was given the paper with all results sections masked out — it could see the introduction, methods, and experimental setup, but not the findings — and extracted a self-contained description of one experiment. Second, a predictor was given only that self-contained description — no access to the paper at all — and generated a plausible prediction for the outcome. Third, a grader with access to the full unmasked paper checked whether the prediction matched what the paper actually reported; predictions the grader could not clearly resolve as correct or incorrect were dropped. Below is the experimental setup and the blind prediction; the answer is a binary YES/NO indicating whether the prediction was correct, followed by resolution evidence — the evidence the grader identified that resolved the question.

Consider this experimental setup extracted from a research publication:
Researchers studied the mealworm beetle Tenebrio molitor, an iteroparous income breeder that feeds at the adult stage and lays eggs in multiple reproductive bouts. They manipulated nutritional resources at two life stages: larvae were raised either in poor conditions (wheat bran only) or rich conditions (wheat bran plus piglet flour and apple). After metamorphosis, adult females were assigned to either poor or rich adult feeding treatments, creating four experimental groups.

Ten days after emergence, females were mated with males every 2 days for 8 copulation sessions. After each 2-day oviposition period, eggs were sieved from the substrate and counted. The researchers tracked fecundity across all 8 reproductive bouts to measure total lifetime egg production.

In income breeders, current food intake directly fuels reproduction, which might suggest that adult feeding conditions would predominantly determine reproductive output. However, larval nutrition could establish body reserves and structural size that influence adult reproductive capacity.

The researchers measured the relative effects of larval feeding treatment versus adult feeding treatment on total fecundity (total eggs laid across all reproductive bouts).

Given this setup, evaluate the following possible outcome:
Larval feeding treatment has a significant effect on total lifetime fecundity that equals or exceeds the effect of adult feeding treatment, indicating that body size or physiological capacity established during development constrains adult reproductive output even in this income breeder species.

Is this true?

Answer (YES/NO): NO